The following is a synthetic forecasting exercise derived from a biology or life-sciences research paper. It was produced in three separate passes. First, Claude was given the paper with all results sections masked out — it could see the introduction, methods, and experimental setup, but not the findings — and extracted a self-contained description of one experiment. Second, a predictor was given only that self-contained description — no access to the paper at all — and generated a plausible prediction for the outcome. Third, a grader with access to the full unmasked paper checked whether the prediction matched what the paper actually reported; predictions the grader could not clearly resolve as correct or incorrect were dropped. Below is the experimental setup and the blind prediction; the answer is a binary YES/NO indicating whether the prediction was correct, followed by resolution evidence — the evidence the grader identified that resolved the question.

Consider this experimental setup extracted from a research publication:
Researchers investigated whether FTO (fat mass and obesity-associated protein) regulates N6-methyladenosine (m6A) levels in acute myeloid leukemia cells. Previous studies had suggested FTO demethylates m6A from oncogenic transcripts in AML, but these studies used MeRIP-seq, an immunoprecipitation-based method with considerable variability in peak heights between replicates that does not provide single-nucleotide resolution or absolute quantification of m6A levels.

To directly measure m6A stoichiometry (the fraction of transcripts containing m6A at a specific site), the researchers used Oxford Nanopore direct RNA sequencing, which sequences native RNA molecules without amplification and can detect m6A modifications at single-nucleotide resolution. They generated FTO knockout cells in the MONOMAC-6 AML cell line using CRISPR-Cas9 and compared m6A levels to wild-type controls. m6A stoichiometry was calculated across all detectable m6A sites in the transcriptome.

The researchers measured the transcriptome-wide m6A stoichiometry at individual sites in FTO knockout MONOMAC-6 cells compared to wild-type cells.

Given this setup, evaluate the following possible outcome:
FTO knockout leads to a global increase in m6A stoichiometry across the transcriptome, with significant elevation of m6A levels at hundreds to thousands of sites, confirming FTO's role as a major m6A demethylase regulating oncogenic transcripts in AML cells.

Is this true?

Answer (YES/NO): NO